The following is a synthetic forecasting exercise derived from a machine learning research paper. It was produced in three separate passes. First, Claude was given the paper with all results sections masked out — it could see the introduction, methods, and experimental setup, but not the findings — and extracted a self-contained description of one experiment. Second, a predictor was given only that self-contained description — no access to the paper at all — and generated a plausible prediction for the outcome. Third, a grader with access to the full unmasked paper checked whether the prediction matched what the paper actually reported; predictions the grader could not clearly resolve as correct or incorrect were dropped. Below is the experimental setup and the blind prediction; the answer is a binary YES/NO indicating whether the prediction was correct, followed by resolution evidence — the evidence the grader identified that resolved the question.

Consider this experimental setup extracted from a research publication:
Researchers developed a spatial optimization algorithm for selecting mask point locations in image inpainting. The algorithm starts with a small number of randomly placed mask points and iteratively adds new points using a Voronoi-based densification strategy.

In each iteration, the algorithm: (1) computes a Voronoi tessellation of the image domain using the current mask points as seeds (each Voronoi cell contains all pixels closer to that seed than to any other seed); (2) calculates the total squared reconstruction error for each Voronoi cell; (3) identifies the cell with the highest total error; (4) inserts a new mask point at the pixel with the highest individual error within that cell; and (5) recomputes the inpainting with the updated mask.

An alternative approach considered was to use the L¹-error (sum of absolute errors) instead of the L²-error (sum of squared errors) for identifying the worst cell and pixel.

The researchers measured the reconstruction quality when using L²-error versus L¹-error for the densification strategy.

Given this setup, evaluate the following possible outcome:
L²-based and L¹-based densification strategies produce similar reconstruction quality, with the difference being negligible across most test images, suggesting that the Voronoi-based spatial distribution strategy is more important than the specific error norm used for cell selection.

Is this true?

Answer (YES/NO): NO